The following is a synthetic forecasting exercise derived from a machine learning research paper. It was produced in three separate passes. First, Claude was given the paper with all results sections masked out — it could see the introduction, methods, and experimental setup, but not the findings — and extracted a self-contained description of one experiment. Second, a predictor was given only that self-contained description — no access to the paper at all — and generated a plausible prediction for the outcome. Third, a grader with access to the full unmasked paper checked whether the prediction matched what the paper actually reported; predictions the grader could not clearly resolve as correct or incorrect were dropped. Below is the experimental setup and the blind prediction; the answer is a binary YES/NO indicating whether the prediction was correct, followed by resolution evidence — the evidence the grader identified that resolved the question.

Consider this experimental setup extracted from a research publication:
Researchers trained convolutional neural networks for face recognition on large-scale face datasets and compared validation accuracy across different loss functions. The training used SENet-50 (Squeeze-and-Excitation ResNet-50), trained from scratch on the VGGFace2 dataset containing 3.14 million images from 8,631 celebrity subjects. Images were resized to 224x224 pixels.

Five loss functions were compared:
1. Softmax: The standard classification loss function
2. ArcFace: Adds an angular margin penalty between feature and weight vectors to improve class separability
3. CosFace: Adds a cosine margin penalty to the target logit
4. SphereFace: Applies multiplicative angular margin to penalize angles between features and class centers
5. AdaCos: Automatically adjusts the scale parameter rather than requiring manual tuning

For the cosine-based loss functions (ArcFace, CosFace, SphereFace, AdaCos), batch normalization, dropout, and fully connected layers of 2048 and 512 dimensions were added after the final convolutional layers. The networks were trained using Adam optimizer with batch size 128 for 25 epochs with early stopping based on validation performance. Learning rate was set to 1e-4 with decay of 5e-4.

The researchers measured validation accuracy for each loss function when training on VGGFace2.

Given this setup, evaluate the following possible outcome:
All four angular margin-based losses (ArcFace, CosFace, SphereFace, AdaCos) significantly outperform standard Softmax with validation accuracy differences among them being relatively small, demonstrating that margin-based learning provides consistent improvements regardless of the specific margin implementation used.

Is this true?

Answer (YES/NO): NO